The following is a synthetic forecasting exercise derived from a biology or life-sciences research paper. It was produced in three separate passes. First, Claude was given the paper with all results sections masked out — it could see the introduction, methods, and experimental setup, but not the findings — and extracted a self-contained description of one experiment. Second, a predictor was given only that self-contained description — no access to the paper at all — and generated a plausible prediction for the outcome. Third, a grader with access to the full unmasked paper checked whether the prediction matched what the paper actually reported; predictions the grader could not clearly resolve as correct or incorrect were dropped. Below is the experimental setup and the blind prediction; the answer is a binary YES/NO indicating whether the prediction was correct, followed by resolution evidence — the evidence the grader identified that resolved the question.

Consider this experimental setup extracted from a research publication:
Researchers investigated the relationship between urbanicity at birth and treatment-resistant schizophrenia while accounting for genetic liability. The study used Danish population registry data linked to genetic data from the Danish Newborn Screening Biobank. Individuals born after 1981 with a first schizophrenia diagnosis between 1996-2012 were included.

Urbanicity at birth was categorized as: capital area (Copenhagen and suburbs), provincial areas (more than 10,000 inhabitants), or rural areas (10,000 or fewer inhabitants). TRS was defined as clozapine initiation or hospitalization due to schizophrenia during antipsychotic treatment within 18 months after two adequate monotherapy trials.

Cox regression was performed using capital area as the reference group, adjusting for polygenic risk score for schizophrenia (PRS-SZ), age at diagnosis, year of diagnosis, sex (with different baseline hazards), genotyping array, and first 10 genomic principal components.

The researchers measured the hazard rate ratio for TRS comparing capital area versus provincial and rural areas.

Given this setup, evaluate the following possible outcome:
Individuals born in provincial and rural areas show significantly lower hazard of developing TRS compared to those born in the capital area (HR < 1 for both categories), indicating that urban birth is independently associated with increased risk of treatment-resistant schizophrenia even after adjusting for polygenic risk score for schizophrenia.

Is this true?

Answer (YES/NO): NO